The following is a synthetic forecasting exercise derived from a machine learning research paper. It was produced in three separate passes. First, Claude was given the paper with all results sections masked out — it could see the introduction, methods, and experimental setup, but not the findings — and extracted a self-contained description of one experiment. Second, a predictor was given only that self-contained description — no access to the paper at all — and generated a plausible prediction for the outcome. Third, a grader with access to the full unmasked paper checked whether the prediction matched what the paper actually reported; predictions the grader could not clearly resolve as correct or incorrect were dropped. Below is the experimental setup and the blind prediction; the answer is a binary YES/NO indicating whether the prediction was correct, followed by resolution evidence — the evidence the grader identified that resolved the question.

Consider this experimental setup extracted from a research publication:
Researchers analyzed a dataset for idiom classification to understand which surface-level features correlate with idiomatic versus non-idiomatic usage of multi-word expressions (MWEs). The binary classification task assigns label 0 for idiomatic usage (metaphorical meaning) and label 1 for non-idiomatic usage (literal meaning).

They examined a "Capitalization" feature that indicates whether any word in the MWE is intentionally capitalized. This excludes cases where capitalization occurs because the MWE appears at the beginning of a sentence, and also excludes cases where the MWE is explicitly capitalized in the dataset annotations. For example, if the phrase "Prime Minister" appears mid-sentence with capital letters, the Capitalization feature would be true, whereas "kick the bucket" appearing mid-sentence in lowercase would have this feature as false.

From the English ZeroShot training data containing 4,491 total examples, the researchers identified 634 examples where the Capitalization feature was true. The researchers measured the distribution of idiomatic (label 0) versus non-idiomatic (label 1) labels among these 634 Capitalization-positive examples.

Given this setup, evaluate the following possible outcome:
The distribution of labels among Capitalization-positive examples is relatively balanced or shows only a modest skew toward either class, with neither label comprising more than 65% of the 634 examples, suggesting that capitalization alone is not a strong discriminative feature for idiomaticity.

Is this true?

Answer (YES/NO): NO